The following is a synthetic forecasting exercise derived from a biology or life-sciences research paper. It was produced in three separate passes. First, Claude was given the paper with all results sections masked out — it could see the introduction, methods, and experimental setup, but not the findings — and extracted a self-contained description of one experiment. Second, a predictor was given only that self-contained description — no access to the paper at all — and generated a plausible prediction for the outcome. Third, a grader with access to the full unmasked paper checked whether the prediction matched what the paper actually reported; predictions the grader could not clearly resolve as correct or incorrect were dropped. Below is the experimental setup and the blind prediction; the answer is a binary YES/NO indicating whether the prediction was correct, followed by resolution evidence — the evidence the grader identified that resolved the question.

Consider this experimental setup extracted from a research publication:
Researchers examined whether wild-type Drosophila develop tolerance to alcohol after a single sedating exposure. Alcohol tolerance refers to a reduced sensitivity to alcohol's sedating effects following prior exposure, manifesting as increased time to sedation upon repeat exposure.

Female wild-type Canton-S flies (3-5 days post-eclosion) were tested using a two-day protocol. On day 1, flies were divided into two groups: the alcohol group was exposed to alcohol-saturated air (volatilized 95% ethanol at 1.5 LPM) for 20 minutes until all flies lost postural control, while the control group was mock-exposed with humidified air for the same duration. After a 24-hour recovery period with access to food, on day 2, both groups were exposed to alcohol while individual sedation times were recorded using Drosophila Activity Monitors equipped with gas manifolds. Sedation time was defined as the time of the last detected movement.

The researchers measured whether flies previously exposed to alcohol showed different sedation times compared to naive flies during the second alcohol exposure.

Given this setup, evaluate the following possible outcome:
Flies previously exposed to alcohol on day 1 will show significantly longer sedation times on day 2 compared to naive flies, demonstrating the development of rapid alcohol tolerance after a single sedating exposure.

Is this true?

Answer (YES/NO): YES